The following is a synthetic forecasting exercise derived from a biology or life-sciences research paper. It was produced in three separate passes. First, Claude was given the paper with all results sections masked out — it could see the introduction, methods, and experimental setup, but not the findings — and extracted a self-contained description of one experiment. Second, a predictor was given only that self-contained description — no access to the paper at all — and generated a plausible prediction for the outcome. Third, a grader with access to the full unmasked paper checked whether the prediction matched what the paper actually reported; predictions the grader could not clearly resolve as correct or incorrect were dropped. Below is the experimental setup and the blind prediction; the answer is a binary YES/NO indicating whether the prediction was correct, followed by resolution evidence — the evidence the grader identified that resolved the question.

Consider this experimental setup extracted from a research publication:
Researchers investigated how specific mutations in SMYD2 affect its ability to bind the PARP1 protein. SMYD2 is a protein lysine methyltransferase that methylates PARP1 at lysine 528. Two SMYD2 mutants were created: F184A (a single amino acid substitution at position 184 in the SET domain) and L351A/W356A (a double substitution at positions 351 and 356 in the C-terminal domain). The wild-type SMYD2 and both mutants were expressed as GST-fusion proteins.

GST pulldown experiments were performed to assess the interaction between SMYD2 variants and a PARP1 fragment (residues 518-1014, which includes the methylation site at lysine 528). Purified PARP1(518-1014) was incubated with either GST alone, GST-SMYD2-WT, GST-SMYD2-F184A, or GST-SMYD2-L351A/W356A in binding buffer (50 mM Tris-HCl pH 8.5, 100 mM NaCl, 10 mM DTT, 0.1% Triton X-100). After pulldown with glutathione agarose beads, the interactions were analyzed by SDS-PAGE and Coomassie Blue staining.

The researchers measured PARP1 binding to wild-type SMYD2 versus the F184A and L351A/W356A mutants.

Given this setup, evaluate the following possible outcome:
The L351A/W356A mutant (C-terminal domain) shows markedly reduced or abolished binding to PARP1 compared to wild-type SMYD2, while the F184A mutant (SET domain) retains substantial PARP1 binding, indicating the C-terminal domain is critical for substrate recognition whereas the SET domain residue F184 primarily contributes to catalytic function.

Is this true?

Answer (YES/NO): NO